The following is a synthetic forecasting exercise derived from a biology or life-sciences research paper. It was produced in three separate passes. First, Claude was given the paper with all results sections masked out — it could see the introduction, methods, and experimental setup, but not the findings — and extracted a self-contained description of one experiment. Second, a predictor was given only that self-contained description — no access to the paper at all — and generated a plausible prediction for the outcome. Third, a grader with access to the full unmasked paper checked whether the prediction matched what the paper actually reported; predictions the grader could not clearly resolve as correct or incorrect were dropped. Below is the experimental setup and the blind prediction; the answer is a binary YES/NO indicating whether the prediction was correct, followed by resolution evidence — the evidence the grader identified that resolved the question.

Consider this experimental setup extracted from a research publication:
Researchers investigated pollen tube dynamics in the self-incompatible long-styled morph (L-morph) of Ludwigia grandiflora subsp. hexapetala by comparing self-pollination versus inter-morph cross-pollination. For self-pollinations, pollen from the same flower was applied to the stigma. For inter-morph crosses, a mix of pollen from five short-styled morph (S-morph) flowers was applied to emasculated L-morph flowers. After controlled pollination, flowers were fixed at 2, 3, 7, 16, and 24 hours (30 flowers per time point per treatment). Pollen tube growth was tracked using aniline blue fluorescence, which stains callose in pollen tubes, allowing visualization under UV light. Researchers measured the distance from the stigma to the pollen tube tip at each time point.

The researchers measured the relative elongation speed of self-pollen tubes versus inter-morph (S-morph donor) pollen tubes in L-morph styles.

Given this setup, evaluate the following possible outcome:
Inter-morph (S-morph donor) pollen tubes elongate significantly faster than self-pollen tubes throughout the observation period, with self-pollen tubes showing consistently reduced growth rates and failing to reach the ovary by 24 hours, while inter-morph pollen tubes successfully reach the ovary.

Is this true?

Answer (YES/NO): NO